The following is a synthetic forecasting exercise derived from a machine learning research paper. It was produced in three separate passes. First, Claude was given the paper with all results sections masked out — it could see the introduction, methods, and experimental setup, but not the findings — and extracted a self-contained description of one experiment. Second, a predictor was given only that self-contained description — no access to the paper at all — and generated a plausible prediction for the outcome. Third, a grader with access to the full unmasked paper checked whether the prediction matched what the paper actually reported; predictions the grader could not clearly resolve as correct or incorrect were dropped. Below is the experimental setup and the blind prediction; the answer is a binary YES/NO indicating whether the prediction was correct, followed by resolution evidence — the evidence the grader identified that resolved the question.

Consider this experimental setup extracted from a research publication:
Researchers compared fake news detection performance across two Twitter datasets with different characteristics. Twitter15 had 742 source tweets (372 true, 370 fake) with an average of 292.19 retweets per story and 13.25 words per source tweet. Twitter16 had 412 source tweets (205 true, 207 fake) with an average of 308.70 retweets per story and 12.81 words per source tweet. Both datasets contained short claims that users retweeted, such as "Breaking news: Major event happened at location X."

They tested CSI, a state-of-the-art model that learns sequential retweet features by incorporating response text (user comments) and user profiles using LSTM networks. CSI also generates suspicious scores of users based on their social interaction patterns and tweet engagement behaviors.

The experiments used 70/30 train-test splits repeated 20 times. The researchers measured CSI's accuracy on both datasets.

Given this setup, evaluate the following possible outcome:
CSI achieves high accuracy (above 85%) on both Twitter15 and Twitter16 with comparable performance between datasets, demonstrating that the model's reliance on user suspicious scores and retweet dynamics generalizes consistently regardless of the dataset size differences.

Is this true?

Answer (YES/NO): NO